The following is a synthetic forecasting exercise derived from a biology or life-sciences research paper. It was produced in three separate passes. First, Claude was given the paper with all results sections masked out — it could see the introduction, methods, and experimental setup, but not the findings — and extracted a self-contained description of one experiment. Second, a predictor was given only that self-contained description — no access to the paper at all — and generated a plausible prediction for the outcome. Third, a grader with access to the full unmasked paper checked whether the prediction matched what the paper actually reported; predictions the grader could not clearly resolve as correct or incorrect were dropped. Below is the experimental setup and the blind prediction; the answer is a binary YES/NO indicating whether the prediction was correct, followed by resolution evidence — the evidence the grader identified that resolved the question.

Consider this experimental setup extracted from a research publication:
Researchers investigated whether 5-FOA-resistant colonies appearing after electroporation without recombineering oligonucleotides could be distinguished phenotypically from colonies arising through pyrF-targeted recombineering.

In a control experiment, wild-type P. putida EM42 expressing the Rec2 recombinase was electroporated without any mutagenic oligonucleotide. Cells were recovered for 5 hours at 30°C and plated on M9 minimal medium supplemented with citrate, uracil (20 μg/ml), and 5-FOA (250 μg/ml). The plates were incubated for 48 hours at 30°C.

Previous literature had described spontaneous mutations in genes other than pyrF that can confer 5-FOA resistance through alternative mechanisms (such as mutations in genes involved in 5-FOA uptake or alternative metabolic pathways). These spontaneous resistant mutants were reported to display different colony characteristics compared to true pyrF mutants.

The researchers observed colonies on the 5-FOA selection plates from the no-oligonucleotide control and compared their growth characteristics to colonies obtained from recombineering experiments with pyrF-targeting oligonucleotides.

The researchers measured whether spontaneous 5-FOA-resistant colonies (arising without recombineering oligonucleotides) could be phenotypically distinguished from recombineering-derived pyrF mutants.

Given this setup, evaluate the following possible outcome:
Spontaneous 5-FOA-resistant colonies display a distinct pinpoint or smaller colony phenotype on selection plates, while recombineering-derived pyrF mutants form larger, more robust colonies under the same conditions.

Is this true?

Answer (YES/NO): NO